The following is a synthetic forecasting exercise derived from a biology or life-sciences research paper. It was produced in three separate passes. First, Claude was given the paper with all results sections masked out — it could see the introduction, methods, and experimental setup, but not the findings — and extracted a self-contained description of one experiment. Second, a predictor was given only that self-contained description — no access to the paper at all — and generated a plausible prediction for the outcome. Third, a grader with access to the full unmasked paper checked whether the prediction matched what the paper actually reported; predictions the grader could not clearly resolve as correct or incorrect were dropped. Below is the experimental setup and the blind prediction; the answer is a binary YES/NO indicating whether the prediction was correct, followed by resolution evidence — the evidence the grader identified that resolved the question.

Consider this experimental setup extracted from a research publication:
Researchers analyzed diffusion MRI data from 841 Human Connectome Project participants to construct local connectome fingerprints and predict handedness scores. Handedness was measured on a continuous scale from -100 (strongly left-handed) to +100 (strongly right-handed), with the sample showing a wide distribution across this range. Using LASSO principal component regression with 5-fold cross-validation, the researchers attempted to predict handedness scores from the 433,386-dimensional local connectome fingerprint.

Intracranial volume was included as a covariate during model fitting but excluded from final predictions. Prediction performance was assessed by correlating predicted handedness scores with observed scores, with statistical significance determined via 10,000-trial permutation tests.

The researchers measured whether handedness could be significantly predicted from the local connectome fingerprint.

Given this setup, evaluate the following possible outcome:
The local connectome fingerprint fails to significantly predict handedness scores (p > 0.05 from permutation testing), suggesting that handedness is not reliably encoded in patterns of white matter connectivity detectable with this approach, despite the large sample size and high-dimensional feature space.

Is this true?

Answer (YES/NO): YES